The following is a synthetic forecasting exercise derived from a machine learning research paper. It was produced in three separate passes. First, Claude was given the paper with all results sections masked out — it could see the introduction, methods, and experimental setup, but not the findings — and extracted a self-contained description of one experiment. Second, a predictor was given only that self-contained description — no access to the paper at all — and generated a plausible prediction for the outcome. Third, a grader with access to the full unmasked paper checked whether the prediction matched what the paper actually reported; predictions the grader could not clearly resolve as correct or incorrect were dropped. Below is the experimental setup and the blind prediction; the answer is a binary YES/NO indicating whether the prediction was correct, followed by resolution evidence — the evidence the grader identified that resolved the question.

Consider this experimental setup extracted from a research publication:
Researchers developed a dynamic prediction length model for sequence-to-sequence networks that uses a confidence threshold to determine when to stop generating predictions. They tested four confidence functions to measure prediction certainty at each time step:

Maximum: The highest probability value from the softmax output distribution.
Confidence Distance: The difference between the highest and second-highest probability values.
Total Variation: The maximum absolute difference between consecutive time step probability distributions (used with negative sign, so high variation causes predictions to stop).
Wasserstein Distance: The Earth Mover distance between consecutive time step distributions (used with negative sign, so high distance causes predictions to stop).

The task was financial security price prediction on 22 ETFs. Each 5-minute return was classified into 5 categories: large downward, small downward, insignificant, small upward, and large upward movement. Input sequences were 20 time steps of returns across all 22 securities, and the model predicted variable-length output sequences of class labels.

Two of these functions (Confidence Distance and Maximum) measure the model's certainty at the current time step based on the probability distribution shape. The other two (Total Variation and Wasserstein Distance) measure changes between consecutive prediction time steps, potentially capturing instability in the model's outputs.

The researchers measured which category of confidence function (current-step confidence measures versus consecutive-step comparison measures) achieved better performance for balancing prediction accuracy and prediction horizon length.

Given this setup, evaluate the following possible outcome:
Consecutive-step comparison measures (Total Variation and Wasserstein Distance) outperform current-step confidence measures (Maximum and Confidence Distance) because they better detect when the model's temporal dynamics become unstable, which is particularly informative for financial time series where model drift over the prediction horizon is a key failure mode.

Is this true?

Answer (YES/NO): NO